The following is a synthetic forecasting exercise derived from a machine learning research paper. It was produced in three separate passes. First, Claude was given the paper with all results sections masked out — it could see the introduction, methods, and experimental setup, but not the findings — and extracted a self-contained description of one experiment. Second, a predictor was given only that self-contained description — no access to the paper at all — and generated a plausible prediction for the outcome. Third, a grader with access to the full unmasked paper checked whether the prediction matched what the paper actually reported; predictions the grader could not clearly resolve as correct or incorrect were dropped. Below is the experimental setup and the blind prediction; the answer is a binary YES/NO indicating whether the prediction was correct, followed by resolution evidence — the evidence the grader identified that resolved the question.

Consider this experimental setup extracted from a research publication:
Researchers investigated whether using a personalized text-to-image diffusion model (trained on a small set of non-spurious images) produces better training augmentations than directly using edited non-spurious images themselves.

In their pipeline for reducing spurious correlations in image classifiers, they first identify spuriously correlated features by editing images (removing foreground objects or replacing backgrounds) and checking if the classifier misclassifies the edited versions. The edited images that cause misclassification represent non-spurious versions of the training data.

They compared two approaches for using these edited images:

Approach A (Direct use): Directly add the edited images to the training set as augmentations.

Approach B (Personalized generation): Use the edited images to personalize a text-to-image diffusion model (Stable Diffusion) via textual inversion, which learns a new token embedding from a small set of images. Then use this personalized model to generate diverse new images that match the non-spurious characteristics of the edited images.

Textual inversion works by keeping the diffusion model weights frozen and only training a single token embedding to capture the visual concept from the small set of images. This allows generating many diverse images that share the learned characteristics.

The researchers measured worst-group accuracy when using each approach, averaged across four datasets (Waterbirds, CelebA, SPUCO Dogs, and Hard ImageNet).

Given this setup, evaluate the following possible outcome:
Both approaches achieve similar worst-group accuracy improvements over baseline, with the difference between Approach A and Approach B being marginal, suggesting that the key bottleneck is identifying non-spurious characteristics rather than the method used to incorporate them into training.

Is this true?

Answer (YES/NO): NO